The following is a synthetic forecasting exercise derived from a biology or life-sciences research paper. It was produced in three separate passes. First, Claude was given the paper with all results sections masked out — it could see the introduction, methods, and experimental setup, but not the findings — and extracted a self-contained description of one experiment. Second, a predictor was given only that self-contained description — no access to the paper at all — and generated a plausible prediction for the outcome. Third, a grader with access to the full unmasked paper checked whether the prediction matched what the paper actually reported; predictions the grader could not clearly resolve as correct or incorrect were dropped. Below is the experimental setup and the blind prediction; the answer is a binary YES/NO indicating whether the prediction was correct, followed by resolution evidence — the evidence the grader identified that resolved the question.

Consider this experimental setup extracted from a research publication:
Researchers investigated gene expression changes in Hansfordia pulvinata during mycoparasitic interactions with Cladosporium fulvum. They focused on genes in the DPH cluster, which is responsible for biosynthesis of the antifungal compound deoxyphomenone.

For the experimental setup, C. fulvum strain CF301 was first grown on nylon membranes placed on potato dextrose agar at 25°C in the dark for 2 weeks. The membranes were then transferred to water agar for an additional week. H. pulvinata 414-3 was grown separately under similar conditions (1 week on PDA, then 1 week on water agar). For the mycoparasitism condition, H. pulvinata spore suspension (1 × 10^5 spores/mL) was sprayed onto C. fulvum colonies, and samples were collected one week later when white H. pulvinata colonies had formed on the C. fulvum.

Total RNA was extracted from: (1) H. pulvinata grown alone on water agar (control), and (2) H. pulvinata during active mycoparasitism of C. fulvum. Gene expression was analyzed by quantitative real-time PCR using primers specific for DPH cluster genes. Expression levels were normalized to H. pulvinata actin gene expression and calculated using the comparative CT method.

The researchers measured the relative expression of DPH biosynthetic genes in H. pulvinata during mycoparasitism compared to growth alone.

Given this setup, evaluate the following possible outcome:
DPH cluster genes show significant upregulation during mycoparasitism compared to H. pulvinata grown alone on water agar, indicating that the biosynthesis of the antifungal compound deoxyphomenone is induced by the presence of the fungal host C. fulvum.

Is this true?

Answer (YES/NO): YES